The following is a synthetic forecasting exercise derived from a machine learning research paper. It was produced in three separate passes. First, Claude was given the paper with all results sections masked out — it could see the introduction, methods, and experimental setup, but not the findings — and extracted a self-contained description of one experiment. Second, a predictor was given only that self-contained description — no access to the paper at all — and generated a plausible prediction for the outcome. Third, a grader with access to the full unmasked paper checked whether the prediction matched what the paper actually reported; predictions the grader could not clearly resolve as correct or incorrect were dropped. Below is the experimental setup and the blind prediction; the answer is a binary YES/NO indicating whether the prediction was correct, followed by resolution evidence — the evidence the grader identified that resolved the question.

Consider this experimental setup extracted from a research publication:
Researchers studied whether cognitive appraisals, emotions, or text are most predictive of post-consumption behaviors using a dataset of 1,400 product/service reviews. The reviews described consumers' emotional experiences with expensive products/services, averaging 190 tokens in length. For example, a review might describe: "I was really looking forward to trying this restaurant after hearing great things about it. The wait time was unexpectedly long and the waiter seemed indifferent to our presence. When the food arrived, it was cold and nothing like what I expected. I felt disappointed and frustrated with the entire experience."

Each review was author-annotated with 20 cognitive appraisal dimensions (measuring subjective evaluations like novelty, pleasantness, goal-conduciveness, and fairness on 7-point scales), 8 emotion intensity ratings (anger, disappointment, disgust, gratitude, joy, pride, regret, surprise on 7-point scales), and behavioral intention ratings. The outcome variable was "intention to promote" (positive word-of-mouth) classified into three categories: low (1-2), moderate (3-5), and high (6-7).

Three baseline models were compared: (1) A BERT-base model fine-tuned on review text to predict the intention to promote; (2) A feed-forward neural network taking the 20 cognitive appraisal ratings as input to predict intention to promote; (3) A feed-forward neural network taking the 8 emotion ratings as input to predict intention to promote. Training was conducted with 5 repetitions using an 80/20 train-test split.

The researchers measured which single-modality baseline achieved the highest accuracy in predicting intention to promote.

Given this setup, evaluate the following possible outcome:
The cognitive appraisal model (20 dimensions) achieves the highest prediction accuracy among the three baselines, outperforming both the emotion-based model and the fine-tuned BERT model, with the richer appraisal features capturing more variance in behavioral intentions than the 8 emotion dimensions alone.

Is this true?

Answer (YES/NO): YES